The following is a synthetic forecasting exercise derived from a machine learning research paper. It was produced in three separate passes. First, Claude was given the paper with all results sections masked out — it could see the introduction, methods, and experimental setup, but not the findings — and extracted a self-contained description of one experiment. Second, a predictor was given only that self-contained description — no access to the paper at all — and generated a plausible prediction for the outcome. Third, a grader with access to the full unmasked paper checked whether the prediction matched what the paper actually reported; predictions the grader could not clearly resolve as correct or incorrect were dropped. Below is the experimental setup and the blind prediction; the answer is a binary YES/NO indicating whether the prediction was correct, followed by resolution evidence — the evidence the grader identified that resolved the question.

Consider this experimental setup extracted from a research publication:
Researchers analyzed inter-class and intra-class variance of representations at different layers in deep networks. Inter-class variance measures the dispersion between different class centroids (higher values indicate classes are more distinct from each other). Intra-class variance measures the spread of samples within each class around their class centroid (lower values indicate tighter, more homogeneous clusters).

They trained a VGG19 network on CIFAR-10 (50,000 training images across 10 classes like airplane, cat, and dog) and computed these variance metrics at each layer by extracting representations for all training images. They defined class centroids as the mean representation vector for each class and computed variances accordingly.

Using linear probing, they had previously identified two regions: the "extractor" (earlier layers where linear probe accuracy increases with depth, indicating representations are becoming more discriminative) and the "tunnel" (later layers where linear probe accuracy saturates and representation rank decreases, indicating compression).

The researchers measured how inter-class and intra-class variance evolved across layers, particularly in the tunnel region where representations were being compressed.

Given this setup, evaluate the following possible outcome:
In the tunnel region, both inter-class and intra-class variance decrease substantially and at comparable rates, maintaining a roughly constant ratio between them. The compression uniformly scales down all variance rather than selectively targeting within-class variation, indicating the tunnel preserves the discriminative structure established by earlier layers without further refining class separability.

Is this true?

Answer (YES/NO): NO